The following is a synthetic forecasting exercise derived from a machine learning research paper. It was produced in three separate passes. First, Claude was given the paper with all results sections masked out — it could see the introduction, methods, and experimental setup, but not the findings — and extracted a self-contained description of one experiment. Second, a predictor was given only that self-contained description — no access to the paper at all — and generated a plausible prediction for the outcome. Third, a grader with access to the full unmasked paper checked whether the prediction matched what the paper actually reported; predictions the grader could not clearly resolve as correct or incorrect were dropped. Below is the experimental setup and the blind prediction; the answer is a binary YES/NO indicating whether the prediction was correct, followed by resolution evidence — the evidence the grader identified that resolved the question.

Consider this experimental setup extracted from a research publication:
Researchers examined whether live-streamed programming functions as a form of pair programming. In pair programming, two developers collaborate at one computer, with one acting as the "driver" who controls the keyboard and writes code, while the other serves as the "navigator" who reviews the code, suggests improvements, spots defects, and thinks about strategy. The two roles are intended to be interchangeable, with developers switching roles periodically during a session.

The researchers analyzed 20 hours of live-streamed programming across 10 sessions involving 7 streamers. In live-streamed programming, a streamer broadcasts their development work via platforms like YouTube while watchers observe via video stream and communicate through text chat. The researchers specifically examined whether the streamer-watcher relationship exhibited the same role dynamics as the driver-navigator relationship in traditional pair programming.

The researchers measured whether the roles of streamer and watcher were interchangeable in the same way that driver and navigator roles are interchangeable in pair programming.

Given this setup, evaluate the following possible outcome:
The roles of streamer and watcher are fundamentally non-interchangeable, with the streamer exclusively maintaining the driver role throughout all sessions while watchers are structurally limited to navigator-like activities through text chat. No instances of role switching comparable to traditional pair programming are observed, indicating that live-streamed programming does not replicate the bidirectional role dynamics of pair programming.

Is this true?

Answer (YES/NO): YES